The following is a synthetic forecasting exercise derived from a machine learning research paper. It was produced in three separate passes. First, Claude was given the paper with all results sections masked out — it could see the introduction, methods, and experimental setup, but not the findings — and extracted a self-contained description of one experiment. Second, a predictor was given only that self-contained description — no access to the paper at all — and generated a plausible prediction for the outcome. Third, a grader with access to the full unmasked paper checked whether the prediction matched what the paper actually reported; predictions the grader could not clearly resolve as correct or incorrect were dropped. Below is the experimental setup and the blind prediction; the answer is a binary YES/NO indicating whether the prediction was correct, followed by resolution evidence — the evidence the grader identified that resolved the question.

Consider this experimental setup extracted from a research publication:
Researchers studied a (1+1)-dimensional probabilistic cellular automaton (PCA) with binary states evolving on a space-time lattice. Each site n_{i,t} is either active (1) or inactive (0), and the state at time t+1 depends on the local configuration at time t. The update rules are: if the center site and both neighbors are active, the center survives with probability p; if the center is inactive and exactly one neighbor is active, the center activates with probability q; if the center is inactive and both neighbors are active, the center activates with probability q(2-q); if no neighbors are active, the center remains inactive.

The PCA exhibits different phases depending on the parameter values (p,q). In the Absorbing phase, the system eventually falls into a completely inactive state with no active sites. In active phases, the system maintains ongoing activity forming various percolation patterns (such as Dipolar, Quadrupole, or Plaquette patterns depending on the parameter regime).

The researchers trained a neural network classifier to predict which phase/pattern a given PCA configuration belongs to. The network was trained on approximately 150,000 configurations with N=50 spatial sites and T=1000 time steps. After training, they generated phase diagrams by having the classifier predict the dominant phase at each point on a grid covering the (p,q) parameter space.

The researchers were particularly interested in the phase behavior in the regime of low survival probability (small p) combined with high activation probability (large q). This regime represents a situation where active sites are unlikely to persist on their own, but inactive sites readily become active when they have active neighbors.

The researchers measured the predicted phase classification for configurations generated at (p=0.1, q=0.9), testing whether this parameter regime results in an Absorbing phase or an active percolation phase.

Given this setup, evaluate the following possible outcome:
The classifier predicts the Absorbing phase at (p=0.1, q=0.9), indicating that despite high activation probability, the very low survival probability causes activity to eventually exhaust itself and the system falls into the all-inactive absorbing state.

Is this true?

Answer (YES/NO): YES